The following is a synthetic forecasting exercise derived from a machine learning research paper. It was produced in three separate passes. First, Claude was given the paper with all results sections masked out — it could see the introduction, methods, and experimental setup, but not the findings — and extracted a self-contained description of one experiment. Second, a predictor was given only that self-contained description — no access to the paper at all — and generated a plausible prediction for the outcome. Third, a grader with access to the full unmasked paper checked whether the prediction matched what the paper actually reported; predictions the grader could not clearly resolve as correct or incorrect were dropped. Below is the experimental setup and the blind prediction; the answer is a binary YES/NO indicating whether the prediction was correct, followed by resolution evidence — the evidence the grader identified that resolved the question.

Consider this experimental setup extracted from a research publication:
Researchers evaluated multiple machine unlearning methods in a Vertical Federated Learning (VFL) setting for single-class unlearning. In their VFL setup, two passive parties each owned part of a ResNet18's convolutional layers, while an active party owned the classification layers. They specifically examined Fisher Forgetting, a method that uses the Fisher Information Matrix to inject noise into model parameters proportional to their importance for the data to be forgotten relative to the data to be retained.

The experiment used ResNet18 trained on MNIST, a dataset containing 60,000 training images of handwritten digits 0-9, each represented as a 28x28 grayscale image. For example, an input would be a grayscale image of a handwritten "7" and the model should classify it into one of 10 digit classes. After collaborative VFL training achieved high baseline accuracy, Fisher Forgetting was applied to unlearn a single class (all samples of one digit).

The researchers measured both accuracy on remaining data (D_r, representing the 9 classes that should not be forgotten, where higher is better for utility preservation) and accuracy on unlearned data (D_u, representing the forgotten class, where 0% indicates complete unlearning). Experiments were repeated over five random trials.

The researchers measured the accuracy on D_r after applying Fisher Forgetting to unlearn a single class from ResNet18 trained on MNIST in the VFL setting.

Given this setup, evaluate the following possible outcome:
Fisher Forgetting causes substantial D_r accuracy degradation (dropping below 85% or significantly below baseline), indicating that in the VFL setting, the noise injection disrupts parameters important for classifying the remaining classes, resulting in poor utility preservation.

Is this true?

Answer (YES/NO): YES